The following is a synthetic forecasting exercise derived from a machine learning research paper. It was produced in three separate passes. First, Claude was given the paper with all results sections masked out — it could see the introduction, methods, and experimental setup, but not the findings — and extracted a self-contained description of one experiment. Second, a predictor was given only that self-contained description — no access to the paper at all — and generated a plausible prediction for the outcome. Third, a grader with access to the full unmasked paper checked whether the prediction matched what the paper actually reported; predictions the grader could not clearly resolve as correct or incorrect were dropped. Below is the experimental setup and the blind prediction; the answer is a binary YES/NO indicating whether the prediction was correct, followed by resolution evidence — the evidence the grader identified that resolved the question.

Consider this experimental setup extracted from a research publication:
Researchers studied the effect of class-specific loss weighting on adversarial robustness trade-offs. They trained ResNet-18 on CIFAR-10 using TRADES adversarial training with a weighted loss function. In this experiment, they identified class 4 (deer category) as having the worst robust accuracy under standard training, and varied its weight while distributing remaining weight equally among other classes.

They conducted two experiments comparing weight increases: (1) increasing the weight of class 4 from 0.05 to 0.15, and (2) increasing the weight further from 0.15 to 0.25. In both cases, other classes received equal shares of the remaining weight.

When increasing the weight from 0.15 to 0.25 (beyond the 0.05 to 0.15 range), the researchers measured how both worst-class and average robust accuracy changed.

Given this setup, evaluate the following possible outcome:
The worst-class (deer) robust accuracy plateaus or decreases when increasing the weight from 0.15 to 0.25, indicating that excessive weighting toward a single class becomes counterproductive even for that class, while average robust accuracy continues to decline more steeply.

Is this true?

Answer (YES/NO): YES